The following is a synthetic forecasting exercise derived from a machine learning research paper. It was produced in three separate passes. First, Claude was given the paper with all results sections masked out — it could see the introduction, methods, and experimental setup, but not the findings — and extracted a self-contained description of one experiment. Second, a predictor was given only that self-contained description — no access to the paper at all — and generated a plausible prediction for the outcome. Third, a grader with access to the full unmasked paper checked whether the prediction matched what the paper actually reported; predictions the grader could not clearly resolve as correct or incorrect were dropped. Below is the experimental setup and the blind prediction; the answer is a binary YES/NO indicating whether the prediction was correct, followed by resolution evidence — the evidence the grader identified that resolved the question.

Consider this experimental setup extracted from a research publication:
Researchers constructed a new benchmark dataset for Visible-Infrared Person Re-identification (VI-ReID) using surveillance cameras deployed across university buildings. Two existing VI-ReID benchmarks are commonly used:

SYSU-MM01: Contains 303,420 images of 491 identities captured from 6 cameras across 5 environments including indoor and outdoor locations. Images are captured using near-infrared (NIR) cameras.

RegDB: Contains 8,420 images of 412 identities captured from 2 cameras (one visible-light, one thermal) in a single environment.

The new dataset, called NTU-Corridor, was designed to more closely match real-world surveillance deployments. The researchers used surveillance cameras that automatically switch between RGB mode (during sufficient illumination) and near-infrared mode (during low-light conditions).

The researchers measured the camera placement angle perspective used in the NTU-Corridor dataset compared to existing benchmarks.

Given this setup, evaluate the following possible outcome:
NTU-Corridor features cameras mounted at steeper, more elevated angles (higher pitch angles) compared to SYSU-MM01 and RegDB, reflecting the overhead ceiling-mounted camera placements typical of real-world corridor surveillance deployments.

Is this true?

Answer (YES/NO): YES